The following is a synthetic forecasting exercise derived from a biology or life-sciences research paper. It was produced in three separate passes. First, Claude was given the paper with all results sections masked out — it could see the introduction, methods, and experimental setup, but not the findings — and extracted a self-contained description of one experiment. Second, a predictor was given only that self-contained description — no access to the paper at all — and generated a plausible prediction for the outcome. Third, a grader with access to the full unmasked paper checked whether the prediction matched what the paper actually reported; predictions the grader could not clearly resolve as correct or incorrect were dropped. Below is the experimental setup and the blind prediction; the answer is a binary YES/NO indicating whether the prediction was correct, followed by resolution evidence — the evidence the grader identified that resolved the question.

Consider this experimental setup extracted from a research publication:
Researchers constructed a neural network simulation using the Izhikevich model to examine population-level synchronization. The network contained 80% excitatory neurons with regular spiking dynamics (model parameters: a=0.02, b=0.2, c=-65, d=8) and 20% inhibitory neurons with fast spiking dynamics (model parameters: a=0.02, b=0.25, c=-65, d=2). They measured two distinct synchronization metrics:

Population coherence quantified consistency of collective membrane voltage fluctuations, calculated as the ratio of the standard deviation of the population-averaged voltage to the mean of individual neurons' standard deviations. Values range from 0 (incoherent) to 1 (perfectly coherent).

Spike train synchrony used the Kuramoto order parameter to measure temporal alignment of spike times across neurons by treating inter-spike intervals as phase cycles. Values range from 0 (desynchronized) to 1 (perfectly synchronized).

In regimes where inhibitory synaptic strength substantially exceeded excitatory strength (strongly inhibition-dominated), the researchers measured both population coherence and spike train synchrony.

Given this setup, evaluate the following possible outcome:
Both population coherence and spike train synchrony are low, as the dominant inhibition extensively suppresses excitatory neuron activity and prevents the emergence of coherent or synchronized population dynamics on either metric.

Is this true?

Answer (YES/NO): NO